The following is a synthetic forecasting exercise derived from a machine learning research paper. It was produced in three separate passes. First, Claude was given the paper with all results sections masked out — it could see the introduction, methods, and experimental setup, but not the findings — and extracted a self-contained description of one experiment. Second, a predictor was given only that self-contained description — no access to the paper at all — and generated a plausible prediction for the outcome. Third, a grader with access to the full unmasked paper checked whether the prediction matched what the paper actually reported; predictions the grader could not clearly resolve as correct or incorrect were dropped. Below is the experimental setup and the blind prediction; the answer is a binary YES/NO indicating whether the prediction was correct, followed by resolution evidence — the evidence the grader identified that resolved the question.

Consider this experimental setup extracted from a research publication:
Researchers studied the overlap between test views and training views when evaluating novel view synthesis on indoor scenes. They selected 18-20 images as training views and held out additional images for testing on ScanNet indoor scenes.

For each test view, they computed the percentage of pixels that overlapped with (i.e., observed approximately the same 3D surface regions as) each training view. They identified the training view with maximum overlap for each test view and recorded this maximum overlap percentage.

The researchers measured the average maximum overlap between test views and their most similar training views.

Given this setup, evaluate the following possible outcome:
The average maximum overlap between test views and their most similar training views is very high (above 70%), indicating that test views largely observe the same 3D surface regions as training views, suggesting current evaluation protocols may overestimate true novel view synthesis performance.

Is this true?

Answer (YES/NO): NO